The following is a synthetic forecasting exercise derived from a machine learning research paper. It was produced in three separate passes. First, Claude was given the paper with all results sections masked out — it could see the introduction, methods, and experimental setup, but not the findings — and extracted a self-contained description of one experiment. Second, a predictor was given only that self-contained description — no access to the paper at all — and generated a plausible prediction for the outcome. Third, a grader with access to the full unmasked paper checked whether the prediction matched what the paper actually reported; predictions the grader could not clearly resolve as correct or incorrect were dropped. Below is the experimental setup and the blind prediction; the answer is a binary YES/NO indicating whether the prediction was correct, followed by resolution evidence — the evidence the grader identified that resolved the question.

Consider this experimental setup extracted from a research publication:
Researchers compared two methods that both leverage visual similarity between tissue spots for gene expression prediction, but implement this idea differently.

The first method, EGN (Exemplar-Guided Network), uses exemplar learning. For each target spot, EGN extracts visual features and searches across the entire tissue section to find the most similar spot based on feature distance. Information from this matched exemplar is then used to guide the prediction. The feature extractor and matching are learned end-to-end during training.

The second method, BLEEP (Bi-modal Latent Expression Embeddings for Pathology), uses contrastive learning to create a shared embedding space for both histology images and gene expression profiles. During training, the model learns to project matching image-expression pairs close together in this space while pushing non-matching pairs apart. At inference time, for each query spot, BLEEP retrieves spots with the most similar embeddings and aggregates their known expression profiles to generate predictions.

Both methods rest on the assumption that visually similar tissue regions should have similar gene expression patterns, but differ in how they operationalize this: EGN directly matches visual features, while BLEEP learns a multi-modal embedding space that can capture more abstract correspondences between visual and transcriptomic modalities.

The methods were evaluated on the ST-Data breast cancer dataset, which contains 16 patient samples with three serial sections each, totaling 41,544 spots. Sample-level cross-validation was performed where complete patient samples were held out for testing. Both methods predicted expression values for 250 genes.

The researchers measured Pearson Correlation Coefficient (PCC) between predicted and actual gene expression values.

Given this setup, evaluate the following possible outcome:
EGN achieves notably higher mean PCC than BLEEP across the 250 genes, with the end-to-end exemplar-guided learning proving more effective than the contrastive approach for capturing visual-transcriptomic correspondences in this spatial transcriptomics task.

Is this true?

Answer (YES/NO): YES